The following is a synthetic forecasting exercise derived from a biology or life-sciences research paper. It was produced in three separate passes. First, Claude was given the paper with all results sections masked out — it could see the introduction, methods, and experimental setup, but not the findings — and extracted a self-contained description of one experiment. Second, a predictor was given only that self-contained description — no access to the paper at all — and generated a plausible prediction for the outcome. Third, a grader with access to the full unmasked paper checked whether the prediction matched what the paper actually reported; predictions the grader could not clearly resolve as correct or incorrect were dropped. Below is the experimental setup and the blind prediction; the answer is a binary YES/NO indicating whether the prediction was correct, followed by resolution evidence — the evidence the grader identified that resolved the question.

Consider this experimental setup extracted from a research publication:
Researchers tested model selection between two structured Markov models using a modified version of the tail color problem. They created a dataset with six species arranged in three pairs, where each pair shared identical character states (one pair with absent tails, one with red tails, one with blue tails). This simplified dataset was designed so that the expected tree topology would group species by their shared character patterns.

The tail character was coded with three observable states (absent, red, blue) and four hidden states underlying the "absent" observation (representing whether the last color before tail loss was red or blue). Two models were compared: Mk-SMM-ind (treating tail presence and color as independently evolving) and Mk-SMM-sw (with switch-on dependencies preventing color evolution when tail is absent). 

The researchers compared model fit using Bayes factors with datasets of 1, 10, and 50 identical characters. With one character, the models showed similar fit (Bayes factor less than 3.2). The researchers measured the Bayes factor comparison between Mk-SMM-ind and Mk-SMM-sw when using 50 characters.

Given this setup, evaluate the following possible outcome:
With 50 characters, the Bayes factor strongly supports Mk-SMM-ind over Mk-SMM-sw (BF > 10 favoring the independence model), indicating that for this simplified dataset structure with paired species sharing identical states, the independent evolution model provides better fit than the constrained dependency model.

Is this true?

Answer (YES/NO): NO